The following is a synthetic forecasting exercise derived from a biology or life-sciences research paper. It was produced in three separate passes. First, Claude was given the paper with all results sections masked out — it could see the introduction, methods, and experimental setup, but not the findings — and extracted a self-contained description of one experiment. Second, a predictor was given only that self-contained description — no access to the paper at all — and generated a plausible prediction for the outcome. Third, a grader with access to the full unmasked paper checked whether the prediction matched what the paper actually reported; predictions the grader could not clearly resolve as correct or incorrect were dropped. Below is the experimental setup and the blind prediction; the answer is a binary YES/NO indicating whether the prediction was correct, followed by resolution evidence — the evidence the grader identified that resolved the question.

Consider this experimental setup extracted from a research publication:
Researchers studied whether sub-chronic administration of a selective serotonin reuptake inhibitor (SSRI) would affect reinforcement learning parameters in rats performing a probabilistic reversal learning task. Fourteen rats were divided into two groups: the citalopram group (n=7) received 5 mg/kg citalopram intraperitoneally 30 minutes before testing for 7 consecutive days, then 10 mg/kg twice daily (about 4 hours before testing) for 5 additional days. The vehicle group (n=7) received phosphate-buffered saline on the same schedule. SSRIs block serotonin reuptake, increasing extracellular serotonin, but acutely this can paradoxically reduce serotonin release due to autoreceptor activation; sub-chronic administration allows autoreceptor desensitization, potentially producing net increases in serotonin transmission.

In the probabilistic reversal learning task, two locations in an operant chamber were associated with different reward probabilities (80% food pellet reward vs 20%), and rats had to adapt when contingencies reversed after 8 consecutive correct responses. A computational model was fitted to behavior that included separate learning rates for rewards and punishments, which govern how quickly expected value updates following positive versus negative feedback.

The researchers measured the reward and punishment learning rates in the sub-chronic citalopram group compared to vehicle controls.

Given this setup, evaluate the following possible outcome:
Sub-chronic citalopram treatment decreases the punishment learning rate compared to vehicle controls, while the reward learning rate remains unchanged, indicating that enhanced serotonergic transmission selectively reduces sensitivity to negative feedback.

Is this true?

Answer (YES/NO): NO